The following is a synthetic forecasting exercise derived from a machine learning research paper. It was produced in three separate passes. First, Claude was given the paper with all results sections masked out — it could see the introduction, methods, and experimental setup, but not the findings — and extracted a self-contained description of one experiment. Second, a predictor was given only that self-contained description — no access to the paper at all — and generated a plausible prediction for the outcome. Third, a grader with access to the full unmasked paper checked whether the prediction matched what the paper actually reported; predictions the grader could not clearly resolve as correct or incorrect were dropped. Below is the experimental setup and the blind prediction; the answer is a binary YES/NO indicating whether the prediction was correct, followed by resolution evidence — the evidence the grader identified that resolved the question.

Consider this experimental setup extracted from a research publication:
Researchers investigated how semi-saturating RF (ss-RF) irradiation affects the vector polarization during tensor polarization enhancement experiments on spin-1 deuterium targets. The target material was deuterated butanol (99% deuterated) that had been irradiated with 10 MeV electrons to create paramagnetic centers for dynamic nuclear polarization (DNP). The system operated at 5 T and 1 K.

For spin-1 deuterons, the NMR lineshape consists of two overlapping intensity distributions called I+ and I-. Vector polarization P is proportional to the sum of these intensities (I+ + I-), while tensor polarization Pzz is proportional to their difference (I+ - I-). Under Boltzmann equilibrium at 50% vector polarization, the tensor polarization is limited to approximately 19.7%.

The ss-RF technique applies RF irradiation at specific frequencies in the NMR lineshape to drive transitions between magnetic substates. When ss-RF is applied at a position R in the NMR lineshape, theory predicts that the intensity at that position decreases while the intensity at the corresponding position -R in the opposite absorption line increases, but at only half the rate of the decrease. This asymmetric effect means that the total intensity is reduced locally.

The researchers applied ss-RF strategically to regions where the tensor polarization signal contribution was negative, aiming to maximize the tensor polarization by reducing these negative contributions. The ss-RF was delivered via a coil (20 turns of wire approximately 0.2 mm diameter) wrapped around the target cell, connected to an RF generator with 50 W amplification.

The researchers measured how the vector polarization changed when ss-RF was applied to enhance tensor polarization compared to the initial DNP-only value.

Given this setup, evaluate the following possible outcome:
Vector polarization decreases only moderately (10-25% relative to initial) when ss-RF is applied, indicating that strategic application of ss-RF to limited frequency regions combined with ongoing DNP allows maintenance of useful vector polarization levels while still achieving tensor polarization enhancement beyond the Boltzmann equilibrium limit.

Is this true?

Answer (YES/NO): YES